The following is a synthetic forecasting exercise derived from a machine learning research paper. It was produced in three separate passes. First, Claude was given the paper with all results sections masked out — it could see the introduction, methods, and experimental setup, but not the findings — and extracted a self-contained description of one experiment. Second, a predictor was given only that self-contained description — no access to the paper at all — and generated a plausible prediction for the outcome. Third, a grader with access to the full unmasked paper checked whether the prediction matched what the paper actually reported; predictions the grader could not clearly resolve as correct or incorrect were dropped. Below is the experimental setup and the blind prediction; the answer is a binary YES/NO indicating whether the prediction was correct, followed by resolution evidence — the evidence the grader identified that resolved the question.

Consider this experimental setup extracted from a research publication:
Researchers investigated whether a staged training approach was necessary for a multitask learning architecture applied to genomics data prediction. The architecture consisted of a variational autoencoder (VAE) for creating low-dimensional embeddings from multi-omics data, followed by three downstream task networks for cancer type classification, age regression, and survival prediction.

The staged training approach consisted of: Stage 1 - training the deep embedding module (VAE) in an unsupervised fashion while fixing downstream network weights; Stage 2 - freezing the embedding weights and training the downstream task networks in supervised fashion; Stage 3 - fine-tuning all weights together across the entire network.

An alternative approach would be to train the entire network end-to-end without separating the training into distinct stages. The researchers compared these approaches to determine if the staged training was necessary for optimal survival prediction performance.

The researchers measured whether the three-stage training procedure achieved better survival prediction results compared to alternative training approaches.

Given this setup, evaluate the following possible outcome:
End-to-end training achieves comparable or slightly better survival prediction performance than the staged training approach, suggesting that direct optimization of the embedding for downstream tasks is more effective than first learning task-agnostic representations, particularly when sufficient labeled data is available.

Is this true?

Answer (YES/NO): NO